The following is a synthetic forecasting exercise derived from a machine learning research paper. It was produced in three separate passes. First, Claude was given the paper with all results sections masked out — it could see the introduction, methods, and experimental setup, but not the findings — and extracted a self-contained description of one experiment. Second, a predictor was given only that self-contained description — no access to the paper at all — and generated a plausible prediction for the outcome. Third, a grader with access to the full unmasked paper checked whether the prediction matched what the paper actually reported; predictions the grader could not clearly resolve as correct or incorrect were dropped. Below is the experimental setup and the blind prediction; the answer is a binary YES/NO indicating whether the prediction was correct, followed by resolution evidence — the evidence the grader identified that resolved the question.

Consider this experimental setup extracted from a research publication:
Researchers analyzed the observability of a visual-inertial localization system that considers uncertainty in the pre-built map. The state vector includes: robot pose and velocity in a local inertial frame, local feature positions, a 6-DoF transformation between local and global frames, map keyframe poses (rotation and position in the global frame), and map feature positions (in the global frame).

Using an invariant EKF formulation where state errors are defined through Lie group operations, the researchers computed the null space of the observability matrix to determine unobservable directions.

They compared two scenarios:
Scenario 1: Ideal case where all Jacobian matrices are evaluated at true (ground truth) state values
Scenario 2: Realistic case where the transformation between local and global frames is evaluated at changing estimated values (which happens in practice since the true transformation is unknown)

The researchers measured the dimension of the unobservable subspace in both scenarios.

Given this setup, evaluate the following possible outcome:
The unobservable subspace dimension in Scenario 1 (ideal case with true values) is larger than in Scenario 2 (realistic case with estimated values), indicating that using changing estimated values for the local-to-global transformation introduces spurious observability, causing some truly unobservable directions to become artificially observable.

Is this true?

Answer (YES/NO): YES